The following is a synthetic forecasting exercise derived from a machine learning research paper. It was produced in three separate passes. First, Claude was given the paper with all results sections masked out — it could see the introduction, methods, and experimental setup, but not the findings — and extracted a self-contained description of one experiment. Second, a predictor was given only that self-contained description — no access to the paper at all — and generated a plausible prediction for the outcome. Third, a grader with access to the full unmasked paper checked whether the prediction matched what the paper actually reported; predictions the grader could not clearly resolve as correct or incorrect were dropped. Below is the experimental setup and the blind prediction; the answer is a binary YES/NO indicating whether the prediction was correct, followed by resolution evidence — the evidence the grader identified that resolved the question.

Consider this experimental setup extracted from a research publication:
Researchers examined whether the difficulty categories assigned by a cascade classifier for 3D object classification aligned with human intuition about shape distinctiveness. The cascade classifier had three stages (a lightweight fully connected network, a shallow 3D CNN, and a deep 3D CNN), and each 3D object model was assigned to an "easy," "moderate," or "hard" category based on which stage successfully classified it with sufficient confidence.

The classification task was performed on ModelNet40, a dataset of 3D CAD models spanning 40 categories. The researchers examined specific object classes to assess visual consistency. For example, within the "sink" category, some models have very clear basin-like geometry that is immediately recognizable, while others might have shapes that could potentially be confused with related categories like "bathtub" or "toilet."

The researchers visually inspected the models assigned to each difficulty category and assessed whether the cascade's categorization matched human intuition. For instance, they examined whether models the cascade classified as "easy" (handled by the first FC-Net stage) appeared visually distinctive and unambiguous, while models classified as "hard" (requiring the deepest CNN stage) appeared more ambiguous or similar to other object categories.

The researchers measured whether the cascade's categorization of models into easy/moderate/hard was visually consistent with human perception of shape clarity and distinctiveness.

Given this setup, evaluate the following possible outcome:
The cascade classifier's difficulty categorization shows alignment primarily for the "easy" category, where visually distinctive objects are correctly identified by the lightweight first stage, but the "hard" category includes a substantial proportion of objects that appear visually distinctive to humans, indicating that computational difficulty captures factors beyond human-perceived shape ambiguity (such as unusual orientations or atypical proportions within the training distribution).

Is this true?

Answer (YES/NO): NO